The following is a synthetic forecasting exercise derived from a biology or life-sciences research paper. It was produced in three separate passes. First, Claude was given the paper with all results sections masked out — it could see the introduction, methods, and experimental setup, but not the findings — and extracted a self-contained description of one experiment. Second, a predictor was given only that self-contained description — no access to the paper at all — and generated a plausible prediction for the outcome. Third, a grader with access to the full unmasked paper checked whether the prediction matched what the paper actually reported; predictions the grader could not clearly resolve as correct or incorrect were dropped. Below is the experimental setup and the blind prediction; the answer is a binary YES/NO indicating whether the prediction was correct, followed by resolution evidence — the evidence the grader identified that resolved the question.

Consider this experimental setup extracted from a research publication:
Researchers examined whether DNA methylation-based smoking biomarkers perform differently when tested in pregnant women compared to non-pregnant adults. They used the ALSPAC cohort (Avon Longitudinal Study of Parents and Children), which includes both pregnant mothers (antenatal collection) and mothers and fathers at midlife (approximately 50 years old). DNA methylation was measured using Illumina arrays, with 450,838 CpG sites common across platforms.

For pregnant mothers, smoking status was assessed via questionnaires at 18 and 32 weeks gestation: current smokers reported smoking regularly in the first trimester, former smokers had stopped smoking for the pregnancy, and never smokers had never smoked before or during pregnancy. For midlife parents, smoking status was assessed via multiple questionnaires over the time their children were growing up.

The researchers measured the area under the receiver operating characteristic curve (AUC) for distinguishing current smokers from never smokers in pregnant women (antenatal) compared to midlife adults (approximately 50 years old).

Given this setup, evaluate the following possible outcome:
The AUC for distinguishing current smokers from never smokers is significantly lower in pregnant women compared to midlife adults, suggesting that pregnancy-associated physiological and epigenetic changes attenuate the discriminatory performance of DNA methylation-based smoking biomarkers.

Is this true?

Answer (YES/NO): NO